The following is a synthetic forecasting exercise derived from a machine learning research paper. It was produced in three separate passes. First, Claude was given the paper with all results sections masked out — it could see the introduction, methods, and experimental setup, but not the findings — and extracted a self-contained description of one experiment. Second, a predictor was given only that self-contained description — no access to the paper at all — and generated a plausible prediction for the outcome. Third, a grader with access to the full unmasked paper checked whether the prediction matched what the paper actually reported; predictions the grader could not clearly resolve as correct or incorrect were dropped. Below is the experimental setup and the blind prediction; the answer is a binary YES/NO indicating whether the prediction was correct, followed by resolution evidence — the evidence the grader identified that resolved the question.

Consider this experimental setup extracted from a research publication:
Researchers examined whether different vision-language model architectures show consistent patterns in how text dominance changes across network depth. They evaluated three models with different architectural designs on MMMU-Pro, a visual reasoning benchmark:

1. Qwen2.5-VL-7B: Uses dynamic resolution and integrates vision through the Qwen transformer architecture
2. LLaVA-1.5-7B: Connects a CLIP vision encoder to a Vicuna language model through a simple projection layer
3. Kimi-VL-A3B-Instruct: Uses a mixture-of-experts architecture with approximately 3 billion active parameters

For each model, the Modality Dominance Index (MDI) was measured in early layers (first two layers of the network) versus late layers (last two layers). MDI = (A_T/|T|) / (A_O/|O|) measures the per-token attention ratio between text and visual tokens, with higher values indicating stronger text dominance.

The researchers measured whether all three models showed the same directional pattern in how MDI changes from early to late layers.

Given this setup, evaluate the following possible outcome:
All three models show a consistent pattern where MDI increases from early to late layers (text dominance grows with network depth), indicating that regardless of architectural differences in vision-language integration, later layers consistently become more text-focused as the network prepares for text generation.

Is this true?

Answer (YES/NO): YES